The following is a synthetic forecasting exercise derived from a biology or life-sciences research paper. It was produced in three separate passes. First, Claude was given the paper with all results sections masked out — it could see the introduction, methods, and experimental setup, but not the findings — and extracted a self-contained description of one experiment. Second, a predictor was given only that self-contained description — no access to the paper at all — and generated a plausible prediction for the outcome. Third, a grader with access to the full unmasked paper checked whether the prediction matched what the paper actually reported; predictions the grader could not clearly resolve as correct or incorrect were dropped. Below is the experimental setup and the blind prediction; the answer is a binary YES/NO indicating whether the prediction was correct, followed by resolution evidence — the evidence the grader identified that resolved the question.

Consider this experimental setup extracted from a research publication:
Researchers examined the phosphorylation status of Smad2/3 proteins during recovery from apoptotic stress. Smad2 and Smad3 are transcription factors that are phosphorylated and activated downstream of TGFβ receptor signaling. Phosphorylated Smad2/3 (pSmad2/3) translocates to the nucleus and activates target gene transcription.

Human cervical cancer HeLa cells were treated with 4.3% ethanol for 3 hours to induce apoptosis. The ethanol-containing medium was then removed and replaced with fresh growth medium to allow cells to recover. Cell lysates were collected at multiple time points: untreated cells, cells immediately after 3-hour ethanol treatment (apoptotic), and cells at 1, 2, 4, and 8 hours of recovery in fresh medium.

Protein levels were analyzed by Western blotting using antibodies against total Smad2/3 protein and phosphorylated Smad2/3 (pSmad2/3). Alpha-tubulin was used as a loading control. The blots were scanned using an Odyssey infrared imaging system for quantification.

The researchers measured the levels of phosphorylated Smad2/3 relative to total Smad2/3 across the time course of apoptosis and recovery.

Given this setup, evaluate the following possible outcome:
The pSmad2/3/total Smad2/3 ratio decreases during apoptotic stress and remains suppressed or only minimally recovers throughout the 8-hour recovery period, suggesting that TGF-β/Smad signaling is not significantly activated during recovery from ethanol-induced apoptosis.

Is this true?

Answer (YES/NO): NO